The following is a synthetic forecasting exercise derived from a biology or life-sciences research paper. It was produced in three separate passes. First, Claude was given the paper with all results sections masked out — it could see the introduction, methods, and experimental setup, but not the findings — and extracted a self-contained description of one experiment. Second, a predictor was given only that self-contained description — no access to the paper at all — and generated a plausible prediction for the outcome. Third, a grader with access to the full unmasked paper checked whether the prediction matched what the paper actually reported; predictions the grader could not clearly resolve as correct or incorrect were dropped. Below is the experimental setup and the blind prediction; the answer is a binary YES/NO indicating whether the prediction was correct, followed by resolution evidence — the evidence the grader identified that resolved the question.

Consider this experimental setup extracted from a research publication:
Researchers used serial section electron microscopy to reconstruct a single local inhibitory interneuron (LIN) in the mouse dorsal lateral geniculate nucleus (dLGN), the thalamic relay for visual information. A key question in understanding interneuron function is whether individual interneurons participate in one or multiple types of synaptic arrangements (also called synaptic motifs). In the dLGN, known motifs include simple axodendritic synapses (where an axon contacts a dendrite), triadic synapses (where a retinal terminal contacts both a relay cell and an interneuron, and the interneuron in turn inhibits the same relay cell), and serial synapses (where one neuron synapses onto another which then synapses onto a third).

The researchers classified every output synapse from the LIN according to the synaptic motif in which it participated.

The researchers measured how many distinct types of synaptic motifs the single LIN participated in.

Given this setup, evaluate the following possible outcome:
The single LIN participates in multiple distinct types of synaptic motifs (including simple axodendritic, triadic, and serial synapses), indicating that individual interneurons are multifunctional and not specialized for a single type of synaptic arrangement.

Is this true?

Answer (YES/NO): YES